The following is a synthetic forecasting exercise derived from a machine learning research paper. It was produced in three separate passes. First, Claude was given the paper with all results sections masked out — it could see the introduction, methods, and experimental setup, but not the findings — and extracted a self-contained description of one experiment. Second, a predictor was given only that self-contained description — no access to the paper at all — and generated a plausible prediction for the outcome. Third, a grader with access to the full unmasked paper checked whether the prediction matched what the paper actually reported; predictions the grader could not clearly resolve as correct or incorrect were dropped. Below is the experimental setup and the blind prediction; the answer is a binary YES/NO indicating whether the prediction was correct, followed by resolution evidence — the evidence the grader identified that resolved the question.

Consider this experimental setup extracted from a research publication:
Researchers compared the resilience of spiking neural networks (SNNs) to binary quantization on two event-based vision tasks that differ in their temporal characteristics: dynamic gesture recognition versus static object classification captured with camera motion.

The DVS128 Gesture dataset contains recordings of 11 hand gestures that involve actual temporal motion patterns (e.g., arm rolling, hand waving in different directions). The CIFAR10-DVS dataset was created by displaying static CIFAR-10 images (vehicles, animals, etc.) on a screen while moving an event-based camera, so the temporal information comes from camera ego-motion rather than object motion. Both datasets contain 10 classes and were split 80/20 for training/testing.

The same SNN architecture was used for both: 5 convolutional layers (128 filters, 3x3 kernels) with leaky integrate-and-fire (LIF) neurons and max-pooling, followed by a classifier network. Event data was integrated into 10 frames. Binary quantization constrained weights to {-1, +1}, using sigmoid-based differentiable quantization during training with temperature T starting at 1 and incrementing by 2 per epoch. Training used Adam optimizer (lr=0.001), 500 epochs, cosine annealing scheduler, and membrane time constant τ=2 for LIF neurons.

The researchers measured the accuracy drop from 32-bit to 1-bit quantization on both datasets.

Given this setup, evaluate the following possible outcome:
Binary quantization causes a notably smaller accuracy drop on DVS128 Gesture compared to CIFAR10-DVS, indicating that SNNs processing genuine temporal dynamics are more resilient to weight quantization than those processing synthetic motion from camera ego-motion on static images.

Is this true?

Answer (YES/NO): YES